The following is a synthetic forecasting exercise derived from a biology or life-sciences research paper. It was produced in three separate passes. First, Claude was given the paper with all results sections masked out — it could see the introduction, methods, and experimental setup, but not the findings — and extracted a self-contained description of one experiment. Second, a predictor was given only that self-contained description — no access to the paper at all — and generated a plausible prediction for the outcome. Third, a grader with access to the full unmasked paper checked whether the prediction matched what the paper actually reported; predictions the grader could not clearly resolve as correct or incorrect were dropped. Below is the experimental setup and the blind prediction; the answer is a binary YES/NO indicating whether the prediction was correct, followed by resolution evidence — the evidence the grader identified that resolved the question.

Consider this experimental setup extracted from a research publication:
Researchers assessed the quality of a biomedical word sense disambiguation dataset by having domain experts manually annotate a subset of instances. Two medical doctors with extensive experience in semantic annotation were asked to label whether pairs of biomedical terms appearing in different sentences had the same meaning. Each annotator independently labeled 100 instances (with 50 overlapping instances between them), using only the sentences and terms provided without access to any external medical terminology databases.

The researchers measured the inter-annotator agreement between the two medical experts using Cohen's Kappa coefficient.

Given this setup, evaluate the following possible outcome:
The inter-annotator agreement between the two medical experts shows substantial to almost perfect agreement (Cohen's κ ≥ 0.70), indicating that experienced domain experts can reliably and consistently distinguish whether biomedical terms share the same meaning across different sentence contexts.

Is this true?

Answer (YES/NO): YES